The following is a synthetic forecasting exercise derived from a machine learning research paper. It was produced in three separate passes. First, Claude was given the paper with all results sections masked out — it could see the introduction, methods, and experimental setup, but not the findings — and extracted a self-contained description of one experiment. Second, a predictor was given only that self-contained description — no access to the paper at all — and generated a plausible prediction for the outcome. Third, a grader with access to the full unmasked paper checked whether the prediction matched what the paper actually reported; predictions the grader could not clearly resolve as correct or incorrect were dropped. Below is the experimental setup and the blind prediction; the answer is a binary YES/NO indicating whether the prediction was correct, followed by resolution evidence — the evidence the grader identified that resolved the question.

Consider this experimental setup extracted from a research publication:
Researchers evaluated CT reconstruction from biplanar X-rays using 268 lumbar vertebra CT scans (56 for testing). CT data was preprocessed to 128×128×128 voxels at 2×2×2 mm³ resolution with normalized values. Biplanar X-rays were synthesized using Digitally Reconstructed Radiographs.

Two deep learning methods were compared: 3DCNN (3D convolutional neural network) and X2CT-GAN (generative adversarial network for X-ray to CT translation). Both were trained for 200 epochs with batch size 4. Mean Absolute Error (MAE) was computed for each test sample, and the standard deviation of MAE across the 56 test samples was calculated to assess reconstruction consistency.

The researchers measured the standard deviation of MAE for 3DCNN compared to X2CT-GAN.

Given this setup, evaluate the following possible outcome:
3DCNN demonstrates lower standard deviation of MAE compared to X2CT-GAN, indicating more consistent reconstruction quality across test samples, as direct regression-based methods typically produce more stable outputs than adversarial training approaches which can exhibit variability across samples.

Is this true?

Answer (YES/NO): NO